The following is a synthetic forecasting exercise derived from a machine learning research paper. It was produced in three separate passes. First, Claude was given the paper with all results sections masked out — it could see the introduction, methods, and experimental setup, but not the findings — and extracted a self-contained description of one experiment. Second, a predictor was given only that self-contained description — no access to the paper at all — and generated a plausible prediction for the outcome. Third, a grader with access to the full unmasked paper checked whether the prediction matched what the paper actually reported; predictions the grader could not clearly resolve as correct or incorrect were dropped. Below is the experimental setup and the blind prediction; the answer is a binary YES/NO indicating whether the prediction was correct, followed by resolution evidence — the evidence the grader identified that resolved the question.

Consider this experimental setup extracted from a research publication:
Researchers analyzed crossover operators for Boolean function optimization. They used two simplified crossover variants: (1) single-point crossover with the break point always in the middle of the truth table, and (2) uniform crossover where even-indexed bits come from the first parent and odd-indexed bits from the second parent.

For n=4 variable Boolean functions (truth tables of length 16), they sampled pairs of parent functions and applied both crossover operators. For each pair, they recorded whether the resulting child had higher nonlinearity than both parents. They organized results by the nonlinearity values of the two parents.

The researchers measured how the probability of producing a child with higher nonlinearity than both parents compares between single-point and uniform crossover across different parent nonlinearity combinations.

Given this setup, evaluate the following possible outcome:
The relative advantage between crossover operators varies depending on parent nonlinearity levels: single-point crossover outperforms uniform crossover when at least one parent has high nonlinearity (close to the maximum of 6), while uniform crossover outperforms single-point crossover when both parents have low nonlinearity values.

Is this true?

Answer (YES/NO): NO